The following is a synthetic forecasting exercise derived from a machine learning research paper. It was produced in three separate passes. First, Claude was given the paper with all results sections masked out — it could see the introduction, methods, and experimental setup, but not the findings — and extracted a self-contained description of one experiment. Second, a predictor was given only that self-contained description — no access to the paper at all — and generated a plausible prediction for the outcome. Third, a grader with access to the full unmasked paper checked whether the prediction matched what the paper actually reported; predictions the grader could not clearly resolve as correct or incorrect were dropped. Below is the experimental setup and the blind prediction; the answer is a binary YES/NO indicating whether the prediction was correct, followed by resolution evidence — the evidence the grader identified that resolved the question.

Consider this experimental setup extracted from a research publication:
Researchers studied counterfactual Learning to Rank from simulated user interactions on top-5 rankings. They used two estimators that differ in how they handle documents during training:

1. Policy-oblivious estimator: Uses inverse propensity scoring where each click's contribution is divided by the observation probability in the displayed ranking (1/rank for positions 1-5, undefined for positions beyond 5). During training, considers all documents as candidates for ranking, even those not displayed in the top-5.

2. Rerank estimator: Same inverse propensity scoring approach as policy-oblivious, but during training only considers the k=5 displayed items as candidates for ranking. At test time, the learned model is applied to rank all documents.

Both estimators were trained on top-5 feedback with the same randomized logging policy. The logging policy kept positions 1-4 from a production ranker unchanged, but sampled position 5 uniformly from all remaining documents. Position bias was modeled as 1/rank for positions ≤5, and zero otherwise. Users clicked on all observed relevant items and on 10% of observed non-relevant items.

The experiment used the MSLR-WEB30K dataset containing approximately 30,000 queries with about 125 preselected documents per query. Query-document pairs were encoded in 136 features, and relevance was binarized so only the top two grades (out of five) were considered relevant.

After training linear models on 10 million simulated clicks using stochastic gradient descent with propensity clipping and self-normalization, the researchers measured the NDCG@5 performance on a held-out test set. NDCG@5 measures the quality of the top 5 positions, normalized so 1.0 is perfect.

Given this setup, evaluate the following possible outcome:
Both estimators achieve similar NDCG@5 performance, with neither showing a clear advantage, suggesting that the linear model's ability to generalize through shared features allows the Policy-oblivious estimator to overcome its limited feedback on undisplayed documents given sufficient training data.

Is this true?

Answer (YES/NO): NO